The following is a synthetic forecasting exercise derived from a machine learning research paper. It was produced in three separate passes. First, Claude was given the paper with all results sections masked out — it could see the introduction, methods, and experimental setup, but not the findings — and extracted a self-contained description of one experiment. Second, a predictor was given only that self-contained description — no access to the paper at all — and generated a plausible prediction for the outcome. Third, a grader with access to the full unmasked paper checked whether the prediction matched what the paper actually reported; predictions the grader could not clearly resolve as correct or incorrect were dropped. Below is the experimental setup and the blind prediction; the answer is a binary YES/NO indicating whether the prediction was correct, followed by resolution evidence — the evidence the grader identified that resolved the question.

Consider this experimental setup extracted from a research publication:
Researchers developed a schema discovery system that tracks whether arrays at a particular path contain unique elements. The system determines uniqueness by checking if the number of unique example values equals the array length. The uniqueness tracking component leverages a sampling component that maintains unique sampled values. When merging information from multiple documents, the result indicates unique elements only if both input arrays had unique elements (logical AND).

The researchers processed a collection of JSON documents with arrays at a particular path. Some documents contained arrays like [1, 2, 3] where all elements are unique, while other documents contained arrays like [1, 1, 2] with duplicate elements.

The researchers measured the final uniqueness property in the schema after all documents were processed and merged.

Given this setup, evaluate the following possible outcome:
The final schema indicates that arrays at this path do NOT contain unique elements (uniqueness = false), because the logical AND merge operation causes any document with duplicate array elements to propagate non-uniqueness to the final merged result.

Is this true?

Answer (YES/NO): YES